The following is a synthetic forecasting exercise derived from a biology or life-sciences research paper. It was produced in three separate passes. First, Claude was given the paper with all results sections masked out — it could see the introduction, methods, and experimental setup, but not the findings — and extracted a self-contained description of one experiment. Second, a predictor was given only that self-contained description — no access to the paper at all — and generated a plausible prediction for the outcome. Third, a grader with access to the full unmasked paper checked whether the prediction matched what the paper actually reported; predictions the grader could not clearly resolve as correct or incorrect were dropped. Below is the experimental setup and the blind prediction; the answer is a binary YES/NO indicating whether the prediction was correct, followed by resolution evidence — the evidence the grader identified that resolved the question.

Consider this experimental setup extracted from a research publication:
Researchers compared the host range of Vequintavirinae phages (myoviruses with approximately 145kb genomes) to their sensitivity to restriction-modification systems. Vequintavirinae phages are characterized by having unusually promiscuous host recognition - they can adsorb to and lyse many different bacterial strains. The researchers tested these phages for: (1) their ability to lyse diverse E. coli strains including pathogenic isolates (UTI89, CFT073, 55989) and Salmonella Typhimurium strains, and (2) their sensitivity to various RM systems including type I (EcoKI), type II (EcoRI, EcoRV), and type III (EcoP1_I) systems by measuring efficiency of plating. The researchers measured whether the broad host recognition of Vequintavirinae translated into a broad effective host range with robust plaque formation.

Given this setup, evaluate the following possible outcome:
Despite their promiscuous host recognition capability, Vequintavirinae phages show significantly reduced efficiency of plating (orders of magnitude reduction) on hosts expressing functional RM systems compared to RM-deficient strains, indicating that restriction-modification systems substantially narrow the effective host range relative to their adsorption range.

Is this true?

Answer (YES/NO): YES